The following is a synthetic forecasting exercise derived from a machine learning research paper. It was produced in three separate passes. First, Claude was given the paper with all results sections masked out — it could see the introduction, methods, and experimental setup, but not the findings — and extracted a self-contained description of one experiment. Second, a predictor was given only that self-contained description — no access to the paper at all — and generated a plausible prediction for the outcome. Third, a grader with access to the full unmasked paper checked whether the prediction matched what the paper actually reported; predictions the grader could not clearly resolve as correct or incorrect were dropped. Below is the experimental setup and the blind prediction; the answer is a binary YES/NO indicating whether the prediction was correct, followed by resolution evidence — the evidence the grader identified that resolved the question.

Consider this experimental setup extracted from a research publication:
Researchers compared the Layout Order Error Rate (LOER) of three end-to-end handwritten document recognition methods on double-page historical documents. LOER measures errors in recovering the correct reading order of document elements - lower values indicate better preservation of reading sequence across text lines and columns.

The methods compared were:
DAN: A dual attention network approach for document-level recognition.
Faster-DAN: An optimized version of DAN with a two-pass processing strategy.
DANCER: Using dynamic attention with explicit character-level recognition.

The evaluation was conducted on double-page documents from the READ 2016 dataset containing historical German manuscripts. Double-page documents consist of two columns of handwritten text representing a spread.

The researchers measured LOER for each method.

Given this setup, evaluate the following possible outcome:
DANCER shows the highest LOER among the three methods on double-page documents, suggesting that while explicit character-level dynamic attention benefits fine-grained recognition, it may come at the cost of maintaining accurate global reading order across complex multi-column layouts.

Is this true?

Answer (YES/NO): NO